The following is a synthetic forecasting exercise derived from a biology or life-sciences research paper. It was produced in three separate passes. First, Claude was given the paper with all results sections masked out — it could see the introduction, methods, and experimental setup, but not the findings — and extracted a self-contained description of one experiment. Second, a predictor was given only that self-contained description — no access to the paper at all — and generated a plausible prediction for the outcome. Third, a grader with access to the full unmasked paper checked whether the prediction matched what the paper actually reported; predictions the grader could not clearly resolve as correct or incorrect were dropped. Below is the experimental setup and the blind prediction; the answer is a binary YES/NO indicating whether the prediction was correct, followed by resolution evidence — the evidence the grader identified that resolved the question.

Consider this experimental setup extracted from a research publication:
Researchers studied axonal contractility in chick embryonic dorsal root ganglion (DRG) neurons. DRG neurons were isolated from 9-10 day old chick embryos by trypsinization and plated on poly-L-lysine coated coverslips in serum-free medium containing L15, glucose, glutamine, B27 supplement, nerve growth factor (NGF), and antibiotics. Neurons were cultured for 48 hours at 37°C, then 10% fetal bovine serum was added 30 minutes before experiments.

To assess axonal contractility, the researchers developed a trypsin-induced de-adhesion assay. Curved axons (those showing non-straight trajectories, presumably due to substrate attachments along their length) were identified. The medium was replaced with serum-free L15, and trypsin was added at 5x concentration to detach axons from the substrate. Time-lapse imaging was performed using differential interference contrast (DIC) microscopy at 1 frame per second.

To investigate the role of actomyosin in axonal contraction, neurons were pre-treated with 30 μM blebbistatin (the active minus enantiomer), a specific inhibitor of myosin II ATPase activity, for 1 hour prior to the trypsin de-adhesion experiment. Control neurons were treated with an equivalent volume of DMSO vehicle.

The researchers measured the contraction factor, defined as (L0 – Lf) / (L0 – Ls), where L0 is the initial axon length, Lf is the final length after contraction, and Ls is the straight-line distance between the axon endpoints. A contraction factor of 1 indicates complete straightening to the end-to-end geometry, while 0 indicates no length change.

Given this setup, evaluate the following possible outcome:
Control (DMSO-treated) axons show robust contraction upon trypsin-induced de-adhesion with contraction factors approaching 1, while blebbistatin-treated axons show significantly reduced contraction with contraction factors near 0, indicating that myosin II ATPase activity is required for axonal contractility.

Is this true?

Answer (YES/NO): YES